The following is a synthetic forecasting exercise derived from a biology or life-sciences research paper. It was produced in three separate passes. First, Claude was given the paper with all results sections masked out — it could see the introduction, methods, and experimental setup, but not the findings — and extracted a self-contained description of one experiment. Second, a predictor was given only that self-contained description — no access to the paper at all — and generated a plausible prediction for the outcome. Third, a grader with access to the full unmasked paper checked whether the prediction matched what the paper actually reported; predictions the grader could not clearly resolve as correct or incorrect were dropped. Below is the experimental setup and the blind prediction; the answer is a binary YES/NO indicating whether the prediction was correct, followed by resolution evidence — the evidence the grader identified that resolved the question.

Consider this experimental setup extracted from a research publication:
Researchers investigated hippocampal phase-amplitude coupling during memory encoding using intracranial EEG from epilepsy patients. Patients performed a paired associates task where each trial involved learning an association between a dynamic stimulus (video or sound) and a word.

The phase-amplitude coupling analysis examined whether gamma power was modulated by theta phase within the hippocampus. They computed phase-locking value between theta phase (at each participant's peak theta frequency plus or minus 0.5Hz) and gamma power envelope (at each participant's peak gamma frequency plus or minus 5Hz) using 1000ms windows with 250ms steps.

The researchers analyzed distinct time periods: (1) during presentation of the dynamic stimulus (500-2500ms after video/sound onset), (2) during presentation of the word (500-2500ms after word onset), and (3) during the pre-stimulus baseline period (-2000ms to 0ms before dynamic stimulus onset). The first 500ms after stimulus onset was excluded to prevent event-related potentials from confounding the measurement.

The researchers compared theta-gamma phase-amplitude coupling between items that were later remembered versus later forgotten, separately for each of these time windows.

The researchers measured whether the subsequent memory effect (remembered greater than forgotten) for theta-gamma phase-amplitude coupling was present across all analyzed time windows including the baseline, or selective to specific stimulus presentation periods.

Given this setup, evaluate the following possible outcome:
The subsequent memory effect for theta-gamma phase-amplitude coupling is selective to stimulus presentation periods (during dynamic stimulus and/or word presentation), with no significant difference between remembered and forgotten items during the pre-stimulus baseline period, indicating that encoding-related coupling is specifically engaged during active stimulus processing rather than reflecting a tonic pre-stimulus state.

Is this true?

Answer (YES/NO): YES